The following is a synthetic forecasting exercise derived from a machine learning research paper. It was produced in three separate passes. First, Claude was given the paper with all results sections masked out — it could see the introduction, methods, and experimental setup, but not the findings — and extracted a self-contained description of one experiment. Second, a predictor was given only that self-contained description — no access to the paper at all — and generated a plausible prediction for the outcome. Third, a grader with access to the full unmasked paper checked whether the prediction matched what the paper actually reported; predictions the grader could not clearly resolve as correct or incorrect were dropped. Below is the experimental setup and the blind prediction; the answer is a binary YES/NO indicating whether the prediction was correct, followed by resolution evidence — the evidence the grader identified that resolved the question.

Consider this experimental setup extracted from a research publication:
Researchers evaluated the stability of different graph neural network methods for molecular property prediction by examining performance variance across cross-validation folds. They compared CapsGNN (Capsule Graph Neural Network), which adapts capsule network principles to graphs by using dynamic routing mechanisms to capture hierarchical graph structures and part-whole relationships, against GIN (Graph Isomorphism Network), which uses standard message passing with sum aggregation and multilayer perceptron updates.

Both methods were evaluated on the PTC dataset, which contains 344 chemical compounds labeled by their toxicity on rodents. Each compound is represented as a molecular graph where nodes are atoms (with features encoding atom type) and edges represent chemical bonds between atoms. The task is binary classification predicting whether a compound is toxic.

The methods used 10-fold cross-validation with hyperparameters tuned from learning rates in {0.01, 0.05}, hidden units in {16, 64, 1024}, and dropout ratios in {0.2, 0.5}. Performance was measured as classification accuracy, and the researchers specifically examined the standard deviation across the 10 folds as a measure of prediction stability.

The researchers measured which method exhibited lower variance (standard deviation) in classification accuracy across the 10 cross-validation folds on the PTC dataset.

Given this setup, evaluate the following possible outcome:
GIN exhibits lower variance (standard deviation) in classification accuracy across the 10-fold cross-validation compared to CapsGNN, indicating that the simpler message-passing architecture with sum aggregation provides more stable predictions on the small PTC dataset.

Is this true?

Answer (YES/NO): NO